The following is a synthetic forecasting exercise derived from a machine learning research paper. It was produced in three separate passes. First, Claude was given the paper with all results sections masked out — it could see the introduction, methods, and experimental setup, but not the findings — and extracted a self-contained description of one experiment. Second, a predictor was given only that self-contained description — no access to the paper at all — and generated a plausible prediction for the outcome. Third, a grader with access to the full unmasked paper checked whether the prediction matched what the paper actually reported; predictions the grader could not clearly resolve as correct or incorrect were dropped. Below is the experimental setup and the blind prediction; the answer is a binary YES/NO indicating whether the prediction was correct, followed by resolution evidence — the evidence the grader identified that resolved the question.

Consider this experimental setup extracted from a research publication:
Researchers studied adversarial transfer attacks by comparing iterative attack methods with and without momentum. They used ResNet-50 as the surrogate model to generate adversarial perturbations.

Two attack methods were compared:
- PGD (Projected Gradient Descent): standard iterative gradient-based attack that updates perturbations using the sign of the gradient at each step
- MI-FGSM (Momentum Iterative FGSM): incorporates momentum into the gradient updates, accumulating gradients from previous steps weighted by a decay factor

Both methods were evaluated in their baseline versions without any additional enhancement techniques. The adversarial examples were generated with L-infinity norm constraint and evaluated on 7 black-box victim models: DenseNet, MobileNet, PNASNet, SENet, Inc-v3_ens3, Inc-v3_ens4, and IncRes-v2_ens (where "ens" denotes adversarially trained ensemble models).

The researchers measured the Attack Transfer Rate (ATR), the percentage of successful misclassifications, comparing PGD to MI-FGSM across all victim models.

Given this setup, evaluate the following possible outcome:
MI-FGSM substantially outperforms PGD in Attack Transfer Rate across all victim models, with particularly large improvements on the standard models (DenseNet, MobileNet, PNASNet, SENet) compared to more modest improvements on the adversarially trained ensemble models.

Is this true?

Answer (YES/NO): YES